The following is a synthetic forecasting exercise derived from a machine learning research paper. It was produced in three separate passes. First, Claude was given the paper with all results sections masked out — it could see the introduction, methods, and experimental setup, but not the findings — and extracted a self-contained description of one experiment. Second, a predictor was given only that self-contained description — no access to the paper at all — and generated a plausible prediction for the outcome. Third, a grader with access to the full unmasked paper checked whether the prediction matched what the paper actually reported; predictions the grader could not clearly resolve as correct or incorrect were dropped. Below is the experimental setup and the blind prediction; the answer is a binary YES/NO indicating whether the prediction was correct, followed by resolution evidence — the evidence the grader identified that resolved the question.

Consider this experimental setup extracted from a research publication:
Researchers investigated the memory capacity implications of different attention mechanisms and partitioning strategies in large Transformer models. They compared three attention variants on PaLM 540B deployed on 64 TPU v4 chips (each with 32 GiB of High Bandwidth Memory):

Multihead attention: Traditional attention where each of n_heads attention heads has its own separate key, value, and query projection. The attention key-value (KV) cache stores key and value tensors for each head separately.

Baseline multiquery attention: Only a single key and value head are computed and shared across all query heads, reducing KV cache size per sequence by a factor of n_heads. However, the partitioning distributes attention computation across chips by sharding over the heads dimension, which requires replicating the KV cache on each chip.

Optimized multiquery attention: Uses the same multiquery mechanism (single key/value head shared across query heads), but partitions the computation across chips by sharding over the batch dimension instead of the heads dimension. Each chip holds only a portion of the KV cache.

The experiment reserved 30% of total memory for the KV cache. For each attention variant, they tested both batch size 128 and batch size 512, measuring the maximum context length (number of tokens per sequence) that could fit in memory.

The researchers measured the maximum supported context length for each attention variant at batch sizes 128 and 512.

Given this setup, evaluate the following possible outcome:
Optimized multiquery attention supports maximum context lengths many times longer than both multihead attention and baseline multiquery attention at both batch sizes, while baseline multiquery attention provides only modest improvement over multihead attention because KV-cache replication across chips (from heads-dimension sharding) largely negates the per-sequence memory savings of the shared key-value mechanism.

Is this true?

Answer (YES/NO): NO